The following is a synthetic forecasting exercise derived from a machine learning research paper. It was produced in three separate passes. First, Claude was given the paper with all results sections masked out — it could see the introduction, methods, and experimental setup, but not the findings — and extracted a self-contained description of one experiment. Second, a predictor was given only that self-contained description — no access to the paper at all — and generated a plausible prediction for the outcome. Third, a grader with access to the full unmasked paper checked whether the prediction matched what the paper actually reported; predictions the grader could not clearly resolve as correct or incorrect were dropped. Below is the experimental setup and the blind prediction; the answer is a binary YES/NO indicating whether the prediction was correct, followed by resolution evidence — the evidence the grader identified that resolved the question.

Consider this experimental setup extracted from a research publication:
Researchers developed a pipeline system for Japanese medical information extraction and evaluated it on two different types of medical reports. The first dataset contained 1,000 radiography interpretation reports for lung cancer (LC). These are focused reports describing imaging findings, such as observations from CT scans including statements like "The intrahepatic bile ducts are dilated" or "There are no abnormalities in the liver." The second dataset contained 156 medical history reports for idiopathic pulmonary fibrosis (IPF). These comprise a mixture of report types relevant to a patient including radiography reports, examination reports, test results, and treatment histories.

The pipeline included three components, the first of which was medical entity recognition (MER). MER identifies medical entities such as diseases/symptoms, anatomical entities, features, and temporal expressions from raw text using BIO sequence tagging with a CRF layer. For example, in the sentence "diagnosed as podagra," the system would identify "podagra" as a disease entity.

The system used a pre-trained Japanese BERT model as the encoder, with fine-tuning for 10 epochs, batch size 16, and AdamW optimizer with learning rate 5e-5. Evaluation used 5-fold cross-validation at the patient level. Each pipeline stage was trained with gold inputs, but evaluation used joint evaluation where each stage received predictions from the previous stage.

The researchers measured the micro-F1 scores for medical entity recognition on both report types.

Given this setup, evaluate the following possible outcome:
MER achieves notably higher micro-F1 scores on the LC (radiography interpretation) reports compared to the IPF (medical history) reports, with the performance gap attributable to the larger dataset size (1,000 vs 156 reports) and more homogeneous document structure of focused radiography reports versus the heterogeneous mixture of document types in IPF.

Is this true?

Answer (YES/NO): YES